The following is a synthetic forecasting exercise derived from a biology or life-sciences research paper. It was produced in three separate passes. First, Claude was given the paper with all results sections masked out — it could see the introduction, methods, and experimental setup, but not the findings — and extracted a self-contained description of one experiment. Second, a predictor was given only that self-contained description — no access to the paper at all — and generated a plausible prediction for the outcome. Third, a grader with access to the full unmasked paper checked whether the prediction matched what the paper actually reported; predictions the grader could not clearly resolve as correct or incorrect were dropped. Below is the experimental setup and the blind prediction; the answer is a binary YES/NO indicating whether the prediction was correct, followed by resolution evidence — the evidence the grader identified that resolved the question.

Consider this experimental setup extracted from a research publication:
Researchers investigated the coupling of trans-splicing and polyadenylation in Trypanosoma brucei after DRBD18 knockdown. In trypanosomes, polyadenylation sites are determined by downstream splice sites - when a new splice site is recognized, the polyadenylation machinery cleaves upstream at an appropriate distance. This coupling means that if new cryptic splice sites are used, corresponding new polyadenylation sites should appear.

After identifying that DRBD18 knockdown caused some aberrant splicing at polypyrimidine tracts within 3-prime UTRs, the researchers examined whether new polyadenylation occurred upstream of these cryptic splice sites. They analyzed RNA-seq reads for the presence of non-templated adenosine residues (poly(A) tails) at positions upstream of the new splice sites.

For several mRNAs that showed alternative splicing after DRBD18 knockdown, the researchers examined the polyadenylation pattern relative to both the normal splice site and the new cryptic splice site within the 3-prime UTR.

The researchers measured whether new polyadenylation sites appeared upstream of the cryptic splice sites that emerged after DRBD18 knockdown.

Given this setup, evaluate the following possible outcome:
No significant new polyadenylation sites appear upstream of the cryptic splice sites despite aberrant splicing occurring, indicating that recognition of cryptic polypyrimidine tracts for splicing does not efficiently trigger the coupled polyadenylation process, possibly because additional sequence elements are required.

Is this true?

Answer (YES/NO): NO